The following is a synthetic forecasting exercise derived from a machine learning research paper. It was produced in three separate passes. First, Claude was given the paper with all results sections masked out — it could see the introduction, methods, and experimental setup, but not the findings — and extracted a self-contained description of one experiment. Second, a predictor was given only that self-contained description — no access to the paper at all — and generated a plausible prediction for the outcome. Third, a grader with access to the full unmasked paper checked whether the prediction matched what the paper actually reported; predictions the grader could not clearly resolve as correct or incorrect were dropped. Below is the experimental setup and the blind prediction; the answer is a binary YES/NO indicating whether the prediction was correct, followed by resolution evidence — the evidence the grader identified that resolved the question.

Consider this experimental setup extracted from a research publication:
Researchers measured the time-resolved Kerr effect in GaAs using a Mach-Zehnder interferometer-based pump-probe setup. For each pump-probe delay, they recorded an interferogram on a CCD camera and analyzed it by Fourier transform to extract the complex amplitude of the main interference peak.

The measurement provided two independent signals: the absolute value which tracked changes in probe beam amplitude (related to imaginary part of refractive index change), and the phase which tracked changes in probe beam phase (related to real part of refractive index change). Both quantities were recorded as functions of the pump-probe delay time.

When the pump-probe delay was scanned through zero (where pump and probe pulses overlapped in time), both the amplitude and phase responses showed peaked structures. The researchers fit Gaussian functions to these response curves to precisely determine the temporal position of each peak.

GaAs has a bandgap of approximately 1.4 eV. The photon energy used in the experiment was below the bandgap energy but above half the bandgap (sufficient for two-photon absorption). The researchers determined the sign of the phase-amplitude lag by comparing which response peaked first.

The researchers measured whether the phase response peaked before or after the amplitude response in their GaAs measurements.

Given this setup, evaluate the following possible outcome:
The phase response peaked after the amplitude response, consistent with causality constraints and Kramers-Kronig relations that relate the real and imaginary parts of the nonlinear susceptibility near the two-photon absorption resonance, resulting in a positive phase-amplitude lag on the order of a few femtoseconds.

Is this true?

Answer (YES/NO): NO